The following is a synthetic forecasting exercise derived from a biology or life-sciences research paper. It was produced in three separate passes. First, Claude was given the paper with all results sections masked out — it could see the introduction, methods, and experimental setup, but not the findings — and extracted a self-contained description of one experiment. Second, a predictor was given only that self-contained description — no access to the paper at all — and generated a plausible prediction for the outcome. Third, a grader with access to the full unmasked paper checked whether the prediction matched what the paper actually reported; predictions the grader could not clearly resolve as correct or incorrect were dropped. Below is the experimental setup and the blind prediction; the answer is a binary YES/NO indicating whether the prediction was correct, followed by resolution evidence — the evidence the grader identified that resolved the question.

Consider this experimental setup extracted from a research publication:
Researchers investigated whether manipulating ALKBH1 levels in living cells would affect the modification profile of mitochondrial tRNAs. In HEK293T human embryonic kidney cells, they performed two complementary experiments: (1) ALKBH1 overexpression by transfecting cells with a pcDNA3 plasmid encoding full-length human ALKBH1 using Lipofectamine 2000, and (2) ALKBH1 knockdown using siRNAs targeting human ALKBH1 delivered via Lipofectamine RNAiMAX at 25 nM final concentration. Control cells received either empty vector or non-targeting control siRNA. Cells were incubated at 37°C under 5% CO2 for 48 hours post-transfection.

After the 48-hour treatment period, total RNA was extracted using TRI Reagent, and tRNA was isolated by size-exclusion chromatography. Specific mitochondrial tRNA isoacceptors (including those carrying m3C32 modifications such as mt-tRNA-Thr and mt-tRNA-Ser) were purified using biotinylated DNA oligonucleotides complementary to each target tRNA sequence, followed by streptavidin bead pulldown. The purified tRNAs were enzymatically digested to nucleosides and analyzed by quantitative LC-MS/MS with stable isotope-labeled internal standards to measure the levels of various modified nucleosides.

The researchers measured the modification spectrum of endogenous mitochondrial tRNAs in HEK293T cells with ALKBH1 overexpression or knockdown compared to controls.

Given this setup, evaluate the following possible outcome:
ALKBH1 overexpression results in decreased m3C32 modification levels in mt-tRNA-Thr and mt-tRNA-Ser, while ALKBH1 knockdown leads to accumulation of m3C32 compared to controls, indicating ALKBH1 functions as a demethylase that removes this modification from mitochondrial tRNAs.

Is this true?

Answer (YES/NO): NO